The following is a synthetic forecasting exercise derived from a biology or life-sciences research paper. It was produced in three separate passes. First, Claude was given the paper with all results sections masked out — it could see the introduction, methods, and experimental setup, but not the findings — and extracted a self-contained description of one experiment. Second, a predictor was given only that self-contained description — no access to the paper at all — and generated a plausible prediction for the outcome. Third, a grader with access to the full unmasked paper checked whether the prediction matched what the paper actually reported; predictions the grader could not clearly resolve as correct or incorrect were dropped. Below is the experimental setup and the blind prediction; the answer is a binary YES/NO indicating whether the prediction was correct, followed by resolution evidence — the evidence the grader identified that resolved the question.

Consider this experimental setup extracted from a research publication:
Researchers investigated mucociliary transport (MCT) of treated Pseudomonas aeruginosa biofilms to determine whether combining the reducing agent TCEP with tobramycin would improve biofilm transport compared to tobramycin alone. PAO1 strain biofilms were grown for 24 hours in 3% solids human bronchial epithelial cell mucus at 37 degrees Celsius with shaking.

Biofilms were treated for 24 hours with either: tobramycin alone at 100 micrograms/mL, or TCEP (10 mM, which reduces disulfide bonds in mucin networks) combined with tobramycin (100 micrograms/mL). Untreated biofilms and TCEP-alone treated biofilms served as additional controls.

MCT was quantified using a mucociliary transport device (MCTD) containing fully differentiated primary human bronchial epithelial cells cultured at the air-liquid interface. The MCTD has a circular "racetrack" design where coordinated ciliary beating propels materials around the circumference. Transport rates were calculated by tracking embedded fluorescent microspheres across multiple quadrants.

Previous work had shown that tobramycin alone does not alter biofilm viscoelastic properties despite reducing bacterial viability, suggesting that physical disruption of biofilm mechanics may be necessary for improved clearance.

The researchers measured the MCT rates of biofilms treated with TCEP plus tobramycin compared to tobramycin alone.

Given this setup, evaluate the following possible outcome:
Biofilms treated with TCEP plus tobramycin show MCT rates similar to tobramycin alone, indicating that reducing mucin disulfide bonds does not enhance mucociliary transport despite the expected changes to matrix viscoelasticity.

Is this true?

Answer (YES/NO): YES